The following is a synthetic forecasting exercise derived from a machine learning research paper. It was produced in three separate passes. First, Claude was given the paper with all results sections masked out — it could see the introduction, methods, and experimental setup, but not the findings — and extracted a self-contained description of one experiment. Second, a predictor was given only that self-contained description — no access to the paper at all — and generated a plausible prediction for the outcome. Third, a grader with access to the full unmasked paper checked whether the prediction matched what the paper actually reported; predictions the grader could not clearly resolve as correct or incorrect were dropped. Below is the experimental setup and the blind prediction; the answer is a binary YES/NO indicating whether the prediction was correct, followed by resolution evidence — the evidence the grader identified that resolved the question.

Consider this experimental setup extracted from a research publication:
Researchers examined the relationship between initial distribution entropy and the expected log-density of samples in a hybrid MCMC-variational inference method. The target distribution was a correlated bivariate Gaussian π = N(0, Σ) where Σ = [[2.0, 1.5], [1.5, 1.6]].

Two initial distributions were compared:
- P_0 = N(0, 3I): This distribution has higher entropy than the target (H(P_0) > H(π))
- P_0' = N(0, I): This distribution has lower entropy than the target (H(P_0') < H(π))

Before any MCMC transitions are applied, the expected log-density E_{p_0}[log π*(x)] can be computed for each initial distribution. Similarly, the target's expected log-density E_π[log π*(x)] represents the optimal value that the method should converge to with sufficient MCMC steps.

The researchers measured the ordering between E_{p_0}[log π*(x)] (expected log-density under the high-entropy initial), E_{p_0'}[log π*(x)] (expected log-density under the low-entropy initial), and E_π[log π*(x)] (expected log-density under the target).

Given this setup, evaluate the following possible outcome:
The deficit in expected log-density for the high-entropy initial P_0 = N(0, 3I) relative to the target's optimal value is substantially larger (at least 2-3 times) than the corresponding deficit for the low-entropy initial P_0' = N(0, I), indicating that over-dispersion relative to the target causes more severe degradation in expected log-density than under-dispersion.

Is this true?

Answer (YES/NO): NO